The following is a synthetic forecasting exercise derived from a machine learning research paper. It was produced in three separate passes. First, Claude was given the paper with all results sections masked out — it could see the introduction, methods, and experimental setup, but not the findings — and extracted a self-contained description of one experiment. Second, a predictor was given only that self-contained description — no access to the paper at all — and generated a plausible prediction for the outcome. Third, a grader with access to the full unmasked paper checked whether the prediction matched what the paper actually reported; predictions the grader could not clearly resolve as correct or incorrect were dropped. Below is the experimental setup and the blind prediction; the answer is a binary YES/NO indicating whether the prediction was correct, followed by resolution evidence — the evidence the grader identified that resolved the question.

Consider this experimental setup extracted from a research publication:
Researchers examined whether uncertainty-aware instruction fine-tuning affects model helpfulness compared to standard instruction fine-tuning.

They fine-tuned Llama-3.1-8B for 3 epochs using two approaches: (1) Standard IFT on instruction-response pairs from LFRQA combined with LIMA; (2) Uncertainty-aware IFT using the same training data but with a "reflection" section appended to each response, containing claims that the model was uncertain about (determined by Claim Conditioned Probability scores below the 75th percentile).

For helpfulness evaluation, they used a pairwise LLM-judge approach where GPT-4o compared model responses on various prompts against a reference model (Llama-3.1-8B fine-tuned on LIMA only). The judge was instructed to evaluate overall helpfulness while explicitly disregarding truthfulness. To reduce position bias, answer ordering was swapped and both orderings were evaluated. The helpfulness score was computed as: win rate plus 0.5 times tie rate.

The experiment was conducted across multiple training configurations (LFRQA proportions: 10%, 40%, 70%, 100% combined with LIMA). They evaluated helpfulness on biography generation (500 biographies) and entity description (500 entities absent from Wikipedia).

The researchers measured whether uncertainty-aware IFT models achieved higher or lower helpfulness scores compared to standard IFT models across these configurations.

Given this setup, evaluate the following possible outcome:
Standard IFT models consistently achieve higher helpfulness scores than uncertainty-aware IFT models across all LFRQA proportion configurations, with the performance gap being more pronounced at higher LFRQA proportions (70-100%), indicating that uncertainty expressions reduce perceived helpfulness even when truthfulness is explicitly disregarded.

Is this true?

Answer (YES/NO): NO